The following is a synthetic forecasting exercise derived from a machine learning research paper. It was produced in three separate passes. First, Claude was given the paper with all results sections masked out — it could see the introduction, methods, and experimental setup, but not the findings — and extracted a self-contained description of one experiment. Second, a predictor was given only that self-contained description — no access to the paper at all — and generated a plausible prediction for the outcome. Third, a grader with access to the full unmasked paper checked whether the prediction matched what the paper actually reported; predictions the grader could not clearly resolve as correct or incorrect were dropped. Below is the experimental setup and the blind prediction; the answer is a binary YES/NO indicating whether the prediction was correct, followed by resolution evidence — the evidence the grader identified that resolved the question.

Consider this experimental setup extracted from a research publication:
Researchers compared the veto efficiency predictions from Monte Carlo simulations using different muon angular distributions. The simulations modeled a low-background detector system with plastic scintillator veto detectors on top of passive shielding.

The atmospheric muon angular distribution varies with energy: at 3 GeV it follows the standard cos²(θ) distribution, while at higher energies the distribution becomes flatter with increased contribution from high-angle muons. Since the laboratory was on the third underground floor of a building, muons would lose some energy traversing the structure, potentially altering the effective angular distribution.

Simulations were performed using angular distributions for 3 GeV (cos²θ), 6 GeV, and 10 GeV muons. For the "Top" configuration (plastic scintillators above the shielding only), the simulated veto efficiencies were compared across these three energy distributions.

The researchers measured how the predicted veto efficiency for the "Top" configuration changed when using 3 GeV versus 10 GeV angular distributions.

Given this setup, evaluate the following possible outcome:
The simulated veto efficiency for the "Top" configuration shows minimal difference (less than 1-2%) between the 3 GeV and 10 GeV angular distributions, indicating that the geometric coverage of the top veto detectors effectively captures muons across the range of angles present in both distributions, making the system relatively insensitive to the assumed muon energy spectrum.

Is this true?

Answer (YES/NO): NO